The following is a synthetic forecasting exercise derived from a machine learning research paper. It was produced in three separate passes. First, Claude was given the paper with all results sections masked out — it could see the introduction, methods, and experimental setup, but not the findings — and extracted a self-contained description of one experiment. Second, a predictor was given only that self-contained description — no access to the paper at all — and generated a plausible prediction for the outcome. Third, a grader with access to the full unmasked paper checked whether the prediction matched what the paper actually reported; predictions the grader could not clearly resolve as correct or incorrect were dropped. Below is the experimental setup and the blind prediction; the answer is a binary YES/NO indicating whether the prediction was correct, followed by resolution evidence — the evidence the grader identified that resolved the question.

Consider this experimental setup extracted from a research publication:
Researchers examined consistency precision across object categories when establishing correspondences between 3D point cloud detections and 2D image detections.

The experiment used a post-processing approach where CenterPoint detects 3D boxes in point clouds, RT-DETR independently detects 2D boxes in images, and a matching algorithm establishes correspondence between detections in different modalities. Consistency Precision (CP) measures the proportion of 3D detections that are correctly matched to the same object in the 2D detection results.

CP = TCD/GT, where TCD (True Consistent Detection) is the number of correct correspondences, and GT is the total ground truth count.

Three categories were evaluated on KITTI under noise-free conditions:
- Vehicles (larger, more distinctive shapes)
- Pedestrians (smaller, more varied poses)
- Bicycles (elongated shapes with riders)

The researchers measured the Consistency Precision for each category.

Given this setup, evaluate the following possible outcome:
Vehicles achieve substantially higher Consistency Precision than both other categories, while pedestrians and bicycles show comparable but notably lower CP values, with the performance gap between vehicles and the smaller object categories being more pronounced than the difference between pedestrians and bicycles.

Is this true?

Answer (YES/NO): YES